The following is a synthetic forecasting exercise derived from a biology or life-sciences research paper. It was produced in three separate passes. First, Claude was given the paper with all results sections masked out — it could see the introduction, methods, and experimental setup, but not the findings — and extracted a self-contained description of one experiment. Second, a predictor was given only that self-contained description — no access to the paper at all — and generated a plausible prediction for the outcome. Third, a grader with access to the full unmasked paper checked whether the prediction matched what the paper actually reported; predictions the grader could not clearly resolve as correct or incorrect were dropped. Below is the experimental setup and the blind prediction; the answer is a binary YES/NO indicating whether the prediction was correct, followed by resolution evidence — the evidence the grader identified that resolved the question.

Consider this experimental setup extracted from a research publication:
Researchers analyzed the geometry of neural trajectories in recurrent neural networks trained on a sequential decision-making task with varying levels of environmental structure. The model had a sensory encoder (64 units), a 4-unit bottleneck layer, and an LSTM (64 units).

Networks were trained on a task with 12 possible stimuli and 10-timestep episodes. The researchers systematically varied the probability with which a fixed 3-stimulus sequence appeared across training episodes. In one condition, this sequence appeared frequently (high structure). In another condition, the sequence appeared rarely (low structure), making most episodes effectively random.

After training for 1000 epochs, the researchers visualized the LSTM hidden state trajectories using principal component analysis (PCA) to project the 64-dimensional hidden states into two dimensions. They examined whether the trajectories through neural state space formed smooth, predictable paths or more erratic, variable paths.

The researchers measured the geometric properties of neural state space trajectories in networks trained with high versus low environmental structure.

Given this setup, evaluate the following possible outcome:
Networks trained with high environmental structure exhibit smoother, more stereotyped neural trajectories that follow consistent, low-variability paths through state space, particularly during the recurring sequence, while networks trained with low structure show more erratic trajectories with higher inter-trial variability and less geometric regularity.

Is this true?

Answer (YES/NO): NO